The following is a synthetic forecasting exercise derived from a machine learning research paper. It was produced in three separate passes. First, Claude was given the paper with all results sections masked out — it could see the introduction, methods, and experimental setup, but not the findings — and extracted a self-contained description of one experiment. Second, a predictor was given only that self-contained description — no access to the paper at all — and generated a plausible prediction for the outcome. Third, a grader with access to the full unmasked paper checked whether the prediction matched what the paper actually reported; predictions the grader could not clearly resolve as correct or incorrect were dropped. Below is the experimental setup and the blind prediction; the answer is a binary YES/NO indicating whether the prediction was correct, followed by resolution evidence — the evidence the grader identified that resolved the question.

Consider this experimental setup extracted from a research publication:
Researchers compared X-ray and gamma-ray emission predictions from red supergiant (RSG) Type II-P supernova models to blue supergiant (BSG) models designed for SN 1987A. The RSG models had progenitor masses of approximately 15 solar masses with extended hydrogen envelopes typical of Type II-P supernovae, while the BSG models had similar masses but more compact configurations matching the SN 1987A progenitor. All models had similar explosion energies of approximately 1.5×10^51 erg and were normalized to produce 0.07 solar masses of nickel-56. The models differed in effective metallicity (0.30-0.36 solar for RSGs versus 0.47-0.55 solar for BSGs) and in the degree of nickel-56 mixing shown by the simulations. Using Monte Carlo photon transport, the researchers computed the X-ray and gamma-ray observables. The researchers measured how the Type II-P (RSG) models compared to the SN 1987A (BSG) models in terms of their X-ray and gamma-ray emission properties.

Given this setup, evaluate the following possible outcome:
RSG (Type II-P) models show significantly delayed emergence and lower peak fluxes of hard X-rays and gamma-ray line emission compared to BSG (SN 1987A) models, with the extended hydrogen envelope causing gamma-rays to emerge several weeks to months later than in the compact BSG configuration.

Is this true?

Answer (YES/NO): NO